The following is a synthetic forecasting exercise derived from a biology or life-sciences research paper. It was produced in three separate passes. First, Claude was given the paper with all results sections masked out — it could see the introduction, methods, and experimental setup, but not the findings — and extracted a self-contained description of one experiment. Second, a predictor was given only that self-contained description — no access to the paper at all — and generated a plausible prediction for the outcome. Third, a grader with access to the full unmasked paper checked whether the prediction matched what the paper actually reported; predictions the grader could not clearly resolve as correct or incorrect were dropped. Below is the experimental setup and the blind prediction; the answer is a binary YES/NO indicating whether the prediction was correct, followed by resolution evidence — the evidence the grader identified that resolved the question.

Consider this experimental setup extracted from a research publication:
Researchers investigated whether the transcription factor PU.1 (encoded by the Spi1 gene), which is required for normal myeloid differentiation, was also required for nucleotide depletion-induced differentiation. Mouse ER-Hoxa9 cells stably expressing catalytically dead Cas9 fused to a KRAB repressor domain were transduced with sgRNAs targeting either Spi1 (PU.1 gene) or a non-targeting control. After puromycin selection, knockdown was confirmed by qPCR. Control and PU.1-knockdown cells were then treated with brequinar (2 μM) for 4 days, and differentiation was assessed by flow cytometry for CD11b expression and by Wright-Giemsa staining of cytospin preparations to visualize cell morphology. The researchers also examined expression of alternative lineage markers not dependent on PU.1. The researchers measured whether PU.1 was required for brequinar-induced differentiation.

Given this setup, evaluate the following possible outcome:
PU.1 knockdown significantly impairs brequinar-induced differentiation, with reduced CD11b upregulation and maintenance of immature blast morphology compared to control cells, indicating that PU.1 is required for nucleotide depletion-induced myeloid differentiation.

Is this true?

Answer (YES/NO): NO